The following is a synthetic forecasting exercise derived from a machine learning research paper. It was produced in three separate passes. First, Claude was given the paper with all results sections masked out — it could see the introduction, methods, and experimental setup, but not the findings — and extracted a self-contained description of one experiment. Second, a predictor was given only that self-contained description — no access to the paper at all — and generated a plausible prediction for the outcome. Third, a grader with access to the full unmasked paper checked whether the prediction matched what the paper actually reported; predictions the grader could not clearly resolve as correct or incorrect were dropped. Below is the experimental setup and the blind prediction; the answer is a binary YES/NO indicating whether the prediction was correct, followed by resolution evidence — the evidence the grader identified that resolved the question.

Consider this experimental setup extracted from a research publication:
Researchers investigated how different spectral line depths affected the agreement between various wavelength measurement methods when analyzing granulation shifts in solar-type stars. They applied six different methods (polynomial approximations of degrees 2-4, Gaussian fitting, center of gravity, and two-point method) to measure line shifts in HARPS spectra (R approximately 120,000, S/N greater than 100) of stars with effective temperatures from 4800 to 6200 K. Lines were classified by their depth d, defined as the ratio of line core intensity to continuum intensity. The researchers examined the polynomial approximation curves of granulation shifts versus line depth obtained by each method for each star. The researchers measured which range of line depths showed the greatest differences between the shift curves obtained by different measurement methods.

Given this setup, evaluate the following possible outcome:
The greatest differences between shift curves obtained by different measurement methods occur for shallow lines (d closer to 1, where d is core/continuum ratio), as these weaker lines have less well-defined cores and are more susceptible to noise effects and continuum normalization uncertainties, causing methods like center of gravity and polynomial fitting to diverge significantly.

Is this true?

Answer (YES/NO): YES